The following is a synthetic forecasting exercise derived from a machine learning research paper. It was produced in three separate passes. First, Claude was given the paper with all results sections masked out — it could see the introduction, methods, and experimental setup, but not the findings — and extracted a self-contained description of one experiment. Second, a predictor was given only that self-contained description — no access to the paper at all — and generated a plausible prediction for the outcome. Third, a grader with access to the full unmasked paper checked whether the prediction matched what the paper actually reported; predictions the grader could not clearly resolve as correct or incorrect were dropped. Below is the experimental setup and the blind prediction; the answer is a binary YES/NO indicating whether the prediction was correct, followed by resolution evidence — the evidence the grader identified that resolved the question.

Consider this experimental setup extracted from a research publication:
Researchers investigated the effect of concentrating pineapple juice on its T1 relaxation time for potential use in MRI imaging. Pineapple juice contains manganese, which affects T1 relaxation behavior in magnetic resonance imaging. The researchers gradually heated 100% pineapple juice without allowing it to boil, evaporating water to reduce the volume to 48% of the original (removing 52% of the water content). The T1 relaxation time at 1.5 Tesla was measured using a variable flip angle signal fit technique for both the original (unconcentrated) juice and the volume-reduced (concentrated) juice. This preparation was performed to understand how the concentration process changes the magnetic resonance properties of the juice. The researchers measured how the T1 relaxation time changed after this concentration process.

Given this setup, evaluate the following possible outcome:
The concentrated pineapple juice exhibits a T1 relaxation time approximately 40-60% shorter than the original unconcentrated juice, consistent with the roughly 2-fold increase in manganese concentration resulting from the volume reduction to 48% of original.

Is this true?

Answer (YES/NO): NO